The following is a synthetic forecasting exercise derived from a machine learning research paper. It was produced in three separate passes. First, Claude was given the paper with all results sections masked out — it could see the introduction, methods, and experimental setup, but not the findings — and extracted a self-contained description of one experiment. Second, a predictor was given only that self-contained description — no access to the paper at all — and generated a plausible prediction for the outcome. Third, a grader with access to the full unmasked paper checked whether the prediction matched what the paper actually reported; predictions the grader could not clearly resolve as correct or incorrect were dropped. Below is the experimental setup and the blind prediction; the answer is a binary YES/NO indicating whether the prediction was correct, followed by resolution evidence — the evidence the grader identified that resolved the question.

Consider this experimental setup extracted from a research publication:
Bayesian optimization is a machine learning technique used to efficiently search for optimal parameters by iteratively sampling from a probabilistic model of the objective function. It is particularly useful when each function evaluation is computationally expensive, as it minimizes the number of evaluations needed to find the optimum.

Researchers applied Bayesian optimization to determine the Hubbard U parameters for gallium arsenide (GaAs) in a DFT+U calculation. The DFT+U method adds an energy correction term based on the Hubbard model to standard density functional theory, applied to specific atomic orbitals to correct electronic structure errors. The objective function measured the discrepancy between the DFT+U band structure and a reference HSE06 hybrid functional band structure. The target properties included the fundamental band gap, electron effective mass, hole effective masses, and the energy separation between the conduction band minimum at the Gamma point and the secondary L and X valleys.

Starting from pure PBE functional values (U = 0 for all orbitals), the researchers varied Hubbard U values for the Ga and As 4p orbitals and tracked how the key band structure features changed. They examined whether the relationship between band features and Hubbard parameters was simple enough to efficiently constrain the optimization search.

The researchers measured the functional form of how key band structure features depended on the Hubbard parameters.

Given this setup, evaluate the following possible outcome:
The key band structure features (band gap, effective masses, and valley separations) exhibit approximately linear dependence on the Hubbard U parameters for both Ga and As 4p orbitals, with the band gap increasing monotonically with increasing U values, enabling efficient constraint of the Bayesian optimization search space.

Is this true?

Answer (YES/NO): YES